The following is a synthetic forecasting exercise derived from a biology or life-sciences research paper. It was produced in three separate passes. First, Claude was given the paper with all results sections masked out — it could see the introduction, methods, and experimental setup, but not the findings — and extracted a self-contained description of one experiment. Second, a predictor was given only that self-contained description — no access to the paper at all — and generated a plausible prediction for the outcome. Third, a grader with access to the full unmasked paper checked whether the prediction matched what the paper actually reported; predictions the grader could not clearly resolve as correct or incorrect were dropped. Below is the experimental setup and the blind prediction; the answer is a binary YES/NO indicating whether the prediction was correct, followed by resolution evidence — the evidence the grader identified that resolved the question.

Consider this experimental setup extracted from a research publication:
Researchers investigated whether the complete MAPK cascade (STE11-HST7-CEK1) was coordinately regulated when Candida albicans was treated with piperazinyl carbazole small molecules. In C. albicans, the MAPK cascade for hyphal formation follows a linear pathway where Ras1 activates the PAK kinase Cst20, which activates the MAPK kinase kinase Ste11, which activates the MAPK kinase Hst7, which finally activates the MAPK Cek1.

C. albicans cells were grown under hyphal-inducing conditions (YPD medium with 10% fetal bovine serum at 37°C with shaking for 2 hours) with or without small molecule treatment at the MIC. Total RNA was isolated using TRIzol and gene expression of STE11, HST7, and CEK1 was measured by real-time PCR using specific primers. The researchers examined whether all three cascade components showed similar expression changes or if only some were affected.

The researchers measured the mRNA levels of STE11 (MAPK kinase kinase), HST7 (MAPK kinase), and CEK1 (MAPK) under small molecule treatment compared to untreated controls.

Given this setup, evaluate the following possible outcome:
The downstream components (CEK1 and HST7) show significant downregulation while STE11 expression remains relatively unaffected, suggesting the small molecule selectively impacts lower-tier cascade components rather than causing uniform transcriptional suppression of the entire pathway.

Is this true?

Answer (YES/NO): NO